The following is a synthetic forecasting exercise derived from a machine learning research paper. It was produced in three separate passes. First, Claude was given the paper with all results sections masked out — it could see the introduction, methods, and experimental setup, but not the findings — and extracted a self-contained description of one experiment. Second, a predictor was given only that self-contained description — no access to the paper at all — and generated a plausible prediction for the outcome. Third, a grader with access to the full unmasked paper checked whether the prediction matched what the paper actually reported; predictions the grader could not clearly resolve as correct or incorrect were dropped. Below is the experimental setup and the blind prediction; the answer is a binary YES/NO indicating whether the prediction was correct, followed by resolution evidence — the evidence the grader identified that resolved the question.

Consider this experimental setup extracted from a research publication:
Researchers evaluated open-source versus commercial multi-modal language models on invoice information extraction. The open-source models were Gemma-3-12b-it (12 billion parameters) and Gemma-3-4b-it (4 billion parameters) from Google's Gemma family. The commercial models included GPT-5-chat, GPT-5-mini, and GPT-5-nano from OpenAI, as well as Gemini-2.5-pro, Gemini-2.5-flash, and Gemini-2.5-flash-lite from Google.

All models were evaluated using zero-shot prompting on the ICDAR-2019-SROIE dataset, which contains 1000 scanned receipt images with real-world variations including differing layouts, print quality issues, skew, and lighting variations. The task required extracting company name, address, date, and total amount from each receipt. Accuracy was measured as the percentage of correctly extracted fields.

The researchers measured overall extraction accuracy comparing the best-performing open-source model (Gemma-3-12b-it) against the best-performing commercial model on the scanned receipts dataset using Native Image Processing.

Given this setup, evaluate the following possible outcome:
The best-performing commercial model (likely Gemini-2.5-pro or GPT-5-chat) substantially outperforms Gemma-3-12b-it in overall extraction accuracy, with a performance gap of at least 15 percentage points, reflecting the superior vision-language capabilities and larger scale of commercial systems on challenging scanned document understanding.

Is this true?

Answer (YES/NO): YES